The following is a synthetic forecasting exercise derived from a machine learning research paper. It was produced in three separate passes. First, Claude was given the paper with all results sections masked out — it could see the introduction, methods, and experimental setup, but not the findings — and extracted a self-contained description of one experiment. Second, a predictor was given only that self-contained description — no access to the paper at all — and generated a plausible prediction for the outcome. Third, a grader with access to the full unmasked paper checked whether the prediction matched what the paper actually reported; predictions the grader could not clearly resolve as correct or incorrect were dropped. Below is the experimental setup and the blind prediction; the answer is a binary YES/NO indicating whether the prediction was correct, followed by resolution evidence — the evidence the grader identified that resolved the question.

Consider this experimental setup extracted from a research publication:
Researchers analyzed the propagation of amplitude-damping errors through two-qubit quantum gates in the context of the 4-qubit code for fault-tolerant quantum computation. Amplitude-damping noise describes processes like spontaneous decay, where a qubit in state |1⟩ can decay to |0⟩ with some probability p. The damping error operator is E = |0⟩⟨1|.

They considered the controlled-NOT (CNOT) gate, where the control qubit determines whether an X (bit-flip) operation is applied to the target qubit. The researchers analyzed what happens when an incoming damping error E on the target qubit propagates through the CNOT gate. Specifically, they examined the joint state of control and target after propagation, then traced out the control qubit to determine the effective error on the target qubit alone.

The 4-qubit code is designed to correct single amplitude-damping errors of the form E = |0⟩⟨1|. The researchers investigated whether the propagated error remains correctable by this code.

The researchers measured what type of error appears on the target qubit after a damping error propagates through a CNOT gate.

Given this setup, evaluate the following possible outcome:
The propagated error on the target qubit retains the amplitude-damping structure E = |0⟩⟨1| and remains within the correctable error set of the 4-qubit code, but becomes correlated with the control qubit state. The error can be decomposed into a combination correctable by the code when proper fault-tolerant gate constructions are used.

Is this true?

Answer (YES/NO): NO